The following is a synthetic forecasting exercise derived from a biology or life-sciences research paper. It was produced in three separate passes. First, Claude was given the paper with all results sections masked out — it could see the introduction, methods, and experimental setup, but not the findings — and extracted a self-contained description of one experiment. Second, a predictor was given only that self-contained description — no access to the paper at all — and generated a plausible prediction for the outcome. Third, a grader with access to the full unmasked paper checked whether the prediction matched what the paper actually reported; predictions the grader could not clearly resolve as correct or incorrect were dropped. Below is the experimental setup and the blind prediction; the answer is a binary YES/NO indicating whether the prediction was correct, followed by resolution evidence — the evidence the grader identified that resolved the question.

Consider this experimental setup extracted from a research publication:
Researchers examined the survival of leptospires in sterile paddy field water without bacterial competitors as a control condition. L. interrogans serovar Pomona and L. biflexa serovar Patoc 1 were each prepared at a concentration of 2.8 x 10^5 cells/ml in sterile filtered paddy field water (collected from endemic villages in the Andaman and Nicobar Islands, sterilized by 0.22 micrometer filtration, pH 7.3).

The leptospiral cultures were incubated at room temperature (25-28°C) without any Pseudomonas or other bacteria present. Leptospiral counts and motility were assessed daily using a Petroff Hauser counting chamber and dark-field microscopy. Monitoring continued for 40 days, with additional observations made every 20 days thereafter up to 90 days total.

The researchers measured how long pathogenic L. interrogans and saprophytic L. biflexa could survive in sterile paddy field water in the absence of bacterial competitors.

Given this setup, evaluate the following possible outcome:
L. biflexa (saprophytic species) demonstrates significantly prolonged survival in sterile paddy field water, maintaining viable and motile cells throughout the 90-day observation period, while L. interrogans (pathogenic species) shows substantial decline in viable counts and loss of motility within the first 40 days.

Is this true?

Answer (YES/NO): NO